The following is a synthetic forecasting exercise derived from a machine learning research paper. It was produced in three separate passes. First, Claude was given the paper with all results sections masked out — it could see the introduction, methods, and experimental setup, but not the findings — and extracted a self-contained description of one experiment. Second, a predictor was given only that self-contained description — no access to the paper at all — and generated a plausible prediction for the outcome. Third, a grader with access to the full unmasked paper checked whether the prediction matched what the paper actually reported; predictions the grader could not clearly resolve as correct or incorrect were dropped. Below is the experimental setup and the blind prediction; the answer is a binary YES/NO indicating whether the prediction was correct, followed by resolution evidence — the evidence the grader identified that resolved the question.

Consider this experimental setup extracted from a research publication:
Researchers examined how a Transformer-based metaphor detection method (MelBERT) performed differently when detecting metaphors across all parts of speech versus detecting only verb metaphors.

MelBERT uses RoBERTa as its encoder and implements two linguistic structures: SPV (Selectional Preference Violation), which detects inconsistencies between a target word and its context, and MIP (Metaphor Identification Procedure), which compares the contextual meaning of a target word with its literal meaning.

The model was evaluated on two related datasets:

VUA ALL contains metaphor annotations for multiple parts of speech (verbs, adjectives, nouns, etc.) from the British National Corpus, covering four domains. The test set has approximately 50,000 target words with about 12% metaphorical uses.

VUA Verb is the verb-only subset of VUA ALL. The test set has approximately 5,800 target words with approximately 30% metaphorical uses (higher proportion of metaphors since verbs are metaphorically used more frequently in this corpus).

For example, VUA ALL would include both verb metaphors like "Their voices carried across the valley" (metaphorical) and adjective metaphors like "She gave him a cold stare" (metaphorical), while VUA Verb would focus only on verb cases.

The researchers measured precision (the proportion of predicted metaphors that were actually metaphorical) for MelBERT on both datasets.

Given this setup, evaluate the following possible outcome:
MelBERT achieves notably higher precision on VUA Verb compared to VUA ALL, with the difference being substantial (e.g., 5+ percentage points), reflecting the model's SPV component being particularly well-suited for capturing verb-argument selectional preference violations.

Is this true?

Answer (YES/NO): NO